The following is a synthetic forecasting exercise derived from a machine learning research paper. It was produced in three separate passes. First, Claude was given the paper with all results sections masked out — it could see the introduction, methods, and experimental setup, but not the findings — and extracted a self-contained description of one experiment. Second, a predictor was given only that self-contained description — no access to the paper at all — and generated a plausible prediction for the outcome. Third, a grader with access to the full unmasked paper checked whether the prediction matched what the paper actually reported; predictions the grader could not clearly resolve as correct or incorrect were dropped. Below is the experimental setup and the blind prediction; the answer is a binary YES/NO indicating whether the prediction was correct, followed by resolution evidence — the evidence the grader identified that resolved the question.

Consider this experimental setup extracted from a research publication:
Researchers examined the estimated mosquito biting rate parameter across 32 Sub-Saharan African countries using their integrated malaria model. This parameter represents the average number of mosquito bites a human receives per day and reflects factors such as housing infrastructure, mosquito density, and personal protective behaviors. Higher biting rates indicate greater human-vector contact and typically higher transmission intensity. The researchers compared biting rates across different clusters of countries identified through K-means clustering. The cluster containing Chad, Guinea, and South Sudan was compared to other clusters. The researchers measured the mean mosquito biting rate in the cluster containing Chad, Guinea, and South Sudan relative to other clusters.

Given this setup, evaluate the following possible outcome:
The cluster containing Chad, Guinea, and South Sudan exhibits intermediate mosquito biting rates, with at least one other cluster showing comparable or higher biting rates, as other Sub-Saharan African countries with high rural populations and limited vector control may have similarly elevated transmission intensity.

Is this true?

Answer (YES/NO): NO